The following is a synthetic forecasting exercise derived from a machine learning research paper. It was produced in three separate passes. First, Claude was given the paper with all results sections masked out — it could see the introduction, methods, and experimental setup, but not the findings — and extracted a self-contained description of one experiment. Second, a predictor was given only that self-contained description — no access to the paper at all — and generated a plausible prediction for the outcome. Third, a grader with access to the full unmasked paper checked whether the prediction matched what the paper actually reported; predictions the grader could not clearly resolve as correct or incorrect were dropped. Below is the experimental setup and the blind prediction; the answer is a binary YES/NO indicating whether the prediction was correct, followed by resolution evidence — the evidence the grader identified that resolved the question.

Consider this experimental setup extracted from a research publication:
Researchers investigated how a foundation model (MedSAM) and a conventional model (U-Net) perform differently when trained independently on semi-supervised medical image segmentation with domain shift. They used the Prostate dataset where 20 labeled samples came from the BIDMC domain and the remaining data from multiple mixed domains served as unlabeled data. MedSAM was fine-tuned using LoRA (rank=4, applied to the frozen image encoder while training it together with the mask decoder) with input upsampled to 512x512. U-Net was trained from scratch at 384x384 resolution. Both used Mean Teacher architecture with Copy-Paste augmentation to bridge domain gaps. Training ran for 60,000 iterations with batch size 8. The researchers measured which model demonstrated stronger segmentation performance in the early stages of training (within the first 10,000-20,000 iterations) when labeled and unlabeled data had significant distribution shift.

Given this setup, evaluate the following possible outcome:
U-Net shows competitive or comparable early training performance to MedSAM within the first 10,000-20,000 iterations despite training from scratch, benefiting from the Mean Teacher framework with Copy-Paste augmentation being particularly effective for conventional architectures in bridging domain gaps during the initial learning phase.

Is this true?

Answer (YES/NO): NO